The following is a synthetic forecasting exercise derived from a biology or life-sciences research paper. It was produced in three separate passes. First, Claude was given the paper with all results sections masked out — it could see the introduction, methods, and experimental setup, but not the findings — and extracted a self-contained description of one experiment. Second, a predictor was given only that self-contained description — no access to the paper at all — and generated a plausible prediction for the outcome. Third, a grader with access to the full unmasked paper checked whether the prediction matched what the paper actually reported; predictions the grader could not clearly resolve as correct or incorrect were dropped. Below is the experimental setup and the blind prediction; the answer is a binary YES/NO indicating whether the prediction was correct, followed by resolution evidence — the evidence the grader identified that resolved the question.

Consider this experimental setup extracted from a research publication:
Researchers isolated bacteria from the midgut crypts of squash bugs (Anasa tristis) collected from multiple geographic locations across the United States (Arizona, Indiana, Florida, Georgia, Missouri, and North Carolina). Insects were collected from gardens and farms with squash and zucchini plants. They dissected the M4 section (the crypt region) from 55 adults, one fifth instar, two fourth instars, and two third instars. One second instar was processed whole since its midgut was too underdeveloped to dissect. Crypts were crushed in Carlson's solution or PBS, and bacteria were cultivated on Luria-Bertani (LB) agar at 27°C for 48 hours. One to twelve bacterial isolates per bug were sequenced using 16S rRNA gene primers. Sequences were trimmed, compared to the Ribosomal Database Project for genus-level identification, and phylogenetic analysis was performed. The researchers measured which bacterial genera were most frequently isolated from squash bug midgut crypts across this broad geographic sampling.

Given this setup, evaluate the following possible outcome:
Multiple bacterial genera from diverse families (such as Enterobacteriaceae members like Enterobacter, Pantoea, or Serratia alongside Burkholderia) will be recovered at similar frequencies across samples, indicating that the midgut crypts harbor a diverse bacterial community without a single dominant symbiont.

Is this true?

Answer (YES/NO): NO